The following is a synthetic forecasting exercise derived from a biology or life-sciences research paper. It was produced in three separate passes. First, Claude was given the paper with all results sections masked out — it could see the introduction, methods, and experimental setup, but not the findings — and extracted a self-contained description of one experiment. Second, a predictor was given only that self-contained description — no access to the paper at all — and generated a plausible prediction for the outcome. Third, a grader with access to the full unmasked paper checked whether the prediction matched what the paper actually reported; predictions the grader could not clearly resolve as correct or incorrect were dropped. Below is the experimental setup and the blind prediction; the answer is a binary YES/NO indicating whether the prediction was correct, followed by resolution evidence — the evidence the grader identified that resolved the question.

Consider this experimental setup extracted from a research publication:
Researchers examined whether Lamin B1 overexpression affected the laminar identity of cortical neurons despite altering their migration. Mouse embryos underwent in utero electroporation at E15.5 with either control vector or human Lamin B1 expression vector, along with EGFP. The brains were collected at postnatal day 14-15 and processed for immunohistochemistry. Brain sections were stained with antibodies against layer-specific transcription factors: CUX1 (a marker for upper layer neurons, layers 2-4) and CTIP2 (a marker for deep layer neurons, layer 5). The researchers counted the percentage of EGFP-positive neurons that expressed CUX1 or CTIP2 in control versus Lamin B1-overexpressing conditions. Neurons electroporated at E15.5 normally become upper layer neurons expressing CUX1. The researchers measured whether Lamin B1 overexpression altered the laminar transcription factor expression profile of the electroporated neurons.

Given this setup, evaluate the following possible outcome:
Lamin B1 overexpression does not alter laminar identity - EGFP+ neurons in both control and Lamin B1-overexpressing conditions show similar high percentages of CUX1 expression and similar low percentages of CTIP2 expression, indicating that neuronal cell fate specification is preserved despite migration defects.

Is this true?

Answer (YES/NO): YES